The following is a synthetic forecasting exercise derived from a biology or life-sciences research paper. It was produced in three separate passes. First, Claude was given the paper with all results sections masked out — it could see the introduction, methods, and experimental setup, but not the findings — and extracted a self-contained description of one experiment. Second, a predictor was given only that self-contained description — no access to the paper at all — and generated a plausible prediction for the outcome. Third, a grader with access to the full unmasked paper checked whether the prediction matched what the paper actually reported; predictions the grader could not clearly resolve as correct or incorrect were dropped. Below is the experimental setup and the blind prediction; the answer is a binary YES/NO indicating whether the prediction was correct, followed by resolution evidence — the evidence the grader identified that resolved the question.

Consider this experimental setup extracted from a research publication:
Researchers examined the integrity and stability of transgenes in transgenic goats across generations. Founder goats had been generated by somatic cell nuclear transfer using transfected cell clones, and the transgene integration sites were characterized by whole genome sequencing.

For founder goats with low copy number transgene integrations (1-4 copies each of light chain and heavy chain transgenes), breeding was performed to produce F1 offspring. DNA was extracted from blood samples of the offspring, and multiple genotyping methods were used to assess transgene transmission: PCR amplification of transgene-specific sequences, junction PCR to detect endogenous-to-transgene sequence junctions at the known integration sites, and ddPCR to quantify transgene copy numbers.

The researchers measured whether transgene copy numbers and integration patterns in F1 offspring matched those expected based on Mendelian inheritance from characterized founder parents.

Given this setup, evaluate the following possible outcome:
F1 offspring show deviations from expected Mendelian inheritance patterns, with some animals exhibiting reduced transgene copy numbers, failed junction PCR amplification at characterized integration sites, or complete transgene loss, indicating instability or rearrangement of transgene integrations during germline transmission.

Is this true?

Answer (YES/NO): NO